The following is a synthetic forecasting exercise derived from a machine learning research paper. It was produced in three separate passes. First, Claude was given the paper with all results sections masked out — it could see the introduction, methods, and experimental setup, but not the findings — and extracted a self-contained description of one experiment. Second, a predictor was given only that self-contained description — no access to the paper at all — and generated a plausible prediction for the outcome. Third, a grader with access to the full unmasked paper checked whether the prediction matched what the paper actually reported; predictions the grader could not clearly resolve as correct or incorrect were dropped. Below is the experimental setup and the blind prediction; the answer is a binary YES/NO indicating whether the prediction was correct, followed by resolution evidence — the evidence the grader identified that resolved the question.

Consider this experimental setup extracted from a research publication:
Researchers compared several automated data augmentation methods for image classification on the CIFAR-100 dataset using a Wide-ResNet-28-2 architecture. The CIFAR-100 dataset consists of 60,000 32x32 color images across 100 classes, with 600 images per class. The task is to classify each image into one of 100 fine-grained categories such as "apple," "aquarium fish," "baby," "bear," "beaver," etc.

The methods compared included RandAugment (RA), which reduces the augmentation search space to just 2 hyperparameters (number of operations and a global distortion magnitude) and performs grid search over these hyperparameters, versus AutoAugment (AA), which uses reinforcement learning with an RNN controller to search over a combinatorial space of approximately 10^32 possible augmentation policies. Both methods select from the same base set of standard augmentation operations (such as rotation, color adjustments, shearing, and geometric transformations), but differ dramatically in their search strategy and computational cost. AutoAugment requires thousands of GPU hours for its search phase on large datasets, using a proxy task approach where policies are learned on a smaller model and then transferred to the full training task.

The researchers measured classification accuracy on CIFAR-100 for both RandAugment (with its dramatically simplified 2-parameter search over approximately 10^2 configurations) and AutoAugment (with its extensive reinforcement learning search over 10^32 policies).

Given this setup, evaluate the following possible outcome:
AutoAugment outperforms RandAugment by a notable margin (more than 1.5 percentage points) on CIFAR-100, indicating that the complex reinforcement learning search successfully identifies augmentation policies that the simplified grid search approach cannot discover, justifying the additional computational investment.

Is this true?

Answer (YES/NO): NO